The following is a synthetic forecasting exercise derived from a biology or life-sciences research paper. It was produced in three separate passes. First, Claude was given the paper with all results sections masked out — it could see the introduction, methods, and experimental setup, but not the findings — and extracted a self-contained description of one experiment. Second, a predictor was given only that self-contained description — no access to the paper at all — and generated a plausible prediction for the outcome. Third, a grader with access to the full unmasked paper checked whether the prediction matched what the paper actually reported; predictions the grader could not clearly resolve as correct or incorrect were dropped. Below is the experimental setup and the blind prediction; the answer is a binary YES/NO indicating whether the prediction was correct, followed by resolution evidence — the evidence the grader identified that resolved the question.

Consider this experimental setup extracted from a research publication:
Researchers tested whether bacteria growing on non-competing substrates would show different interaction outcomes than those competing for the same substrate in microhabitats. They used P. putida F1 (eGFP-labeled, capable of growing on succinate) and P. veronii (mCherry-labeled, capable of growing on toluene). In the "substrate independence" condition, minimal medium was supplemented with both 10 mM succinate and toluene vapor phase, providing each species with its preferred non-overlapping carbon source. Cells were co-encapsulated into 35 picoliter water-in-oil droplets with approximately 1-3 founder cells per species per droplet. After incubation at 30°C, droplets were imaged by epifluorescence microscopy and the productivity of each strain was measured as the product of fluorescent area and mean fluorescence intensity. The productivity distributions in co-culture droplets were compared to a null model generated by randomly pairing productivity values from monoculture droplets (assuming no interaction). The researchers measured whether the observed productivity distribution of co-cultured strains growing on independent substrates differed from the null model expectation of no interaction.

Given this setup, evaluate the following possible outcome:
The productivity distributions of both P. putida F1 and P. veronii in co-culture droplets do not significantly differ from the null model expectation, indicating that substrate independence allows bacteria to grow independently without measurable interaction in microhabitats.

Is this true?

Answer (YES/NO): NO